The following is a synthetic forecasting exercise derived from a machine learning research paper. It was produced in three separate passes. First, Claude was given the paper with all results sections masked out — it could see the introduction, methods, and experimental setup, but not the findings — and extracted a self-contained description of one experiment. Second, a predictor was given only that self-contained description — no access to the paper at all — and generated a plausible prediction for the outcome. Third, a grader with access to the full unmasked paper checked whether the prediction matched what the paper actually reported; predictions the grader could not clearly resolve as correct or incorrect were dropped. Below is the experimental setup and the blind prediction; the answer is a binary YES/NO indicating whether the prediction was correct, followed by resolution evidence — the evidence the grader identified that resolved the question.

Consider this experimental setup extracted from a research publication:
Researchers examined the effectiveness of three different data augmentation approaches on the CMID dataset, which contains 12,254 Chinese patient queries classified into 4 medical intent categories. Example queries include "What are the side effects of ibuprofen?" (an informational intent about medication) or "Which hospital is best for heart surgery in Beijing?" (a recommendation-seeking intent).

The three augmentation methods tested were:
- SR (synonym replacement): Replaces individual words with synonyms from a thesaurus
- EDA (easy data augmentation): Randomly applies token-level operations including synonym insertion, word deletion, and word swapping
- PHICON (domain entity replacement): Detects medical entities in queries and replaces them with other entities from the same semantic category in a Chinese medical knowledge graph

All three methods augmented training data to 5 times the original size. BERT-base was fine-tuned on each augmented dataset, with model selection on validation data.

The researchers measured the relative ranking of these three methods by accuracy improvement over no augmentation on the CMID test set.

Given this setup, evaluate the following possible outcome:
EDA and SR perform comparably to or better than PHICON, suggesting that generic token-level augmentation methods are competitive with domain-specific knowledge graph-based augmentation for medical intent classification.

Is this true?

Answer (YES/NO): NO